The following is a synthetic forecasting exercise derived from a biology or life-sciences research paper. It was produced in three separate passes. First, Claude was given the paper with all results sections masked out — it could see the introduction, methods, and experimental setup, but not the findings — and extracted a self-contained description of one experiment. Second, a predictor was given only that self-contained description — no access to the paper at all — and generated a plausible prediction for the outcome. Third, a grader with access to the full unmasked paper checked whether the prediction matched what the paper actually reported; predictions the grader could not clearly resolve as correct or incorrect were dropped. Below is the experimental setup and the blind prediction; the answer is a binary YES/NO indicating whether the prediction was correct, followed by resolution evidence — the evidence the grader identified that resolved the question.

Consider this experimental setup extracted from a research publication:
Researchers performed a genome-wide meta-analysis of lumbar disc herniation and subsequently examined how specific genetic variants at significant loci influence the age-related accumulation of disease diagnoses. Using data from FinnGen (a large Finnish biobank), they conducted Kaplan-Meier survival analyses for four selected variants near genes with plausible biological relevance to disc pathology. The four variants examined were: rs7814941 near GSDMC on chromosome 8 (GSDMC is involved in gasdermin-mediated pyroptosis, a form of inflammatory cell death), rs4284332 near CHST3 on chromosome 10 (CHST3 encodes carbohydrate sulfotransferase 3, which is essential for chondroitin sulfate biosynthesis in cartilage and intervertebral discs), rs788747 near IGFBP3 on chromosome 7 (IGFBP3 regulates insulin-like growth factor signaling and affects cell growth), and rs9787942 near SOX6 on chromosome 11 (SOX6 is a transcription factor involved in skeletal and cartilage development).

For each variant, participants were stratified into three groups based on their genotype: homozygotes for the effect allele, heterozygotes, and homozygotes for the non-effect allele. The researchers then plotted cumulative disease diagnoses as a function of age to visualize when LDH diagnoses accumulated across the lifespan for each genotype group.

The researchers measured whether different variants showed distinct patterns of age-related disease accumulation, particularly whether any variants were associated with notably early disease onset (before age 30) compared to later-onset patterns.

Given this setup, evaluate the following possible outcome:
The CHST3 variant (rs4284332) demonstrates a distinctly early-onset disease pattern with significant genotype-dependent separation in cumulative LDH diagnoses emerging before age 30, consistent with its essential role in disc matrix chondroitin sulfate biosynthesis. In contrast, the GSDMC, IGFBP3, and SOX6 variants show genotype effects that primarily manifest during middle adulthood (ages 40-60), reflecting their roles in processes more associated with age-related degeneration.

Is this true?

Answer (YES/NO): NO